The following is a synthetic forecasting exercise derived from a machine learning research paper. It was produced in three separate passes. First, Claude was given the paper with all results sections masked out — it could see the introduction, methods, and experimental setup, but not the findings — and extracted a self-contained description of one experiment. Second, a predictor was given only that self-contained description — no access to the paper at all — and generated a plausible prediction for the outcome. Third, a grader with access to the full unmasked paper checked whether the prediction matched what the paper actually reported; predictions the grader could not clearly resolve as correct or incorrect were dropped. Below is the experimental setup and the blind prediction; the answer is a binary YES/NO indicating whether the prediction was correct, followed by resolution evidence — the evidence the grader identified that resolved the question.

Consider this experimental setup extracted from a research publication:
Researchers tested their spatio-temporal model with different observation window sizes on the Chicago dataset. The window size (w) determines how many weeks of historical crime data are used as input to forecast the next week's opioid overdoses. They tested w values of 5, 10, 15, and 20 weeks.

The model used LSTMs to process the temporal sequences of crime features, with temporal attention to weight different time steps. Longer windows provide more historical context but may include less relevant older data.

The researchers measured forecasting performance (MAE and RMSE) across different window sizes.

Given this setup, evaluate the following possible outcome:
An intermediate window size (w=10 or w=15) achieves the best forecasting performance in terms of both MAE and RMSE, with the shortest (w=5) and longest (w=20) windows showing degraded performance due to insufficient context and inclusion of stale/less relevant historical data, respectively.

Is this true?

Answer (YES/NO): YES